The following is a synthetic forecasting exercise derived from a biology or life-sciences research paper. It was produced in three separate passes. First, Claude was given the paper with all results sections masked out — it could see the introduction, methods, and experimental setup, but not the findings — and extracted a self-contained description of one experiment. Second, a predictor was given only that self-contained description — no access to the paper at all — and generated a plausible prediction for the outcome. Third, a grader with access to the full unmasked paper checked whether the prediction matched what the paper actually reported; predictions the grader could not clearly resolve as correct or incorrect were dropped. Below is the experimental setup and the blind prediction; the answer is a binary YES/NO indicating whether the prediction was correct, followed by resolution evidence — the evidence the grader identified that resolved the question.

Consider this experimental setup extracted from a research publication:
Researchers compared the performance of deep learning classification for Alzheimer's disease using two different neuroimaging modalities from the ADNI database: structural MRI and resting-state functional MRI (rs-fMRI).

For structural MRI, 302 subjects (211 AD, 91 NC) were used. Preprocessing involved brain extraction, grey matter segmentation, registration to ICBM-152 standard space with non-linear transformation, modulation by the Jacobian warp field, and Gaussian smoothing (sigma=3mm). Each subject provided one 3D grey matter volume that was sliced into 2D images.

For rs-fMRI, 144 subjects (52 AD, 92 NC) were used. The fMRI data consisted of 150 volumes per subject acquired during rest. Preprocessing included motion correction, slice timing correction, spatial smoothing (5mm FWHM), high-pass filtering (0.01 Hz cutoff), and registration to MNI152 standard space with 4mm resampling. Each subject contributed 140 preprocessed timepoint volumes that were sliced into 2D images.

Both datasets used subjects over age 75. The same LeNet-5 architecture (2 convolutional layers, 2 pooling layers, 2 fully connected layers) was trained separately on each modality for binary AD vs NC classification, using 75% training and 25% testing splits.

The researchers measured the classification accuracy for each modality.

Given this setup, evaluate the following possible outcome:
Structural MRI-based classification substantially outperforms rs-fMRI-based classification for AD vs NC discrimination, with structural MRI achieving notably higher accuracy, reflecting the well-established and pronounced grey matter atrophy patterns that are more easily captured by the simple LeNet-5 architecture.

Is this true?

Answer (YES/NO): NO